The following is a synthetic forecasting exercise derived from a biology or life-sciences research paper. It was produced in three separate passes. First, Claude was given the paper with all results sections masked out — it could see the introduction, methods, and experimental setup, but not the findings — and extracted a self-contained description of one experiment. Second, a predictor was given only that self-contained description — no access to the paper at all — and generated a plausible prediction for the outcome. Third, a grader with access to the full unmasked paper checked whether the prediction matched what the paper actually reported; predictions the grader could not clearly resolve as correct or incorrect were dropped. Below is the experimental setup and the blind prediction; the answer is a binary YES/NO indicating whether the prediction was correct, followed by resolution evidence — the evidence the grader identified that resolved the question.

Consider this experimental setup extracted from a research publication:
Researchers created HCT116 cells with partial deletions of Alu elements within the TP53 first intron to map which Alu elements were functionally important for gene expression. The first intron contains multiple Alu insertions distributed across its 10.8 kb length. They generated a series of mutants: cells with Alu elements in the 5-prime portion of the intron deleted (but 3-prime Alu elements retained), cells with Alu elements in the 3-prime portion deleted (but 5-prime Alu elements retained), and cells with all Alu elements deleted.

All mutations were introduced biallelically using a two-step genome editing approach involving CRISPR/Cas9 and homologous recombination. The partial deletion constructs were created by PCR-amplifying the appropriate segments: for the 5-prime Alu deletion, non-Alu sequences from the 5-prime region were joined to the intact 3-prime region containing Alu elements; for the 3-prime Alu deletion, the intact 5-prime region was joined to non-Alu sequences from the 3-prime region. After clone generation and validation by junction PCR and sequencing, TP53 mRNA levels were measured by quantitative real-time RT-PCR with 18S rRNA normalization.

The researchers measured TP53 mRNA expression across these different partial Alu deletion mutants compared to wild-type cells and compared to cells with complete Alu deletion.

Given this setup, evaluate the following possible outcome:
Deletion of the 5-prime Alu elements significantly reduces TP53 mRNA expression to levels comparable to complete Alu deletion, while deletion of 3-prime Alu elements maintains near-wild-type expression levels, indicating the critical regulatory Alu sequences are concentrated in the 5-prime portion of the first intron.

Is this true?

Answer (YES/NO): NO